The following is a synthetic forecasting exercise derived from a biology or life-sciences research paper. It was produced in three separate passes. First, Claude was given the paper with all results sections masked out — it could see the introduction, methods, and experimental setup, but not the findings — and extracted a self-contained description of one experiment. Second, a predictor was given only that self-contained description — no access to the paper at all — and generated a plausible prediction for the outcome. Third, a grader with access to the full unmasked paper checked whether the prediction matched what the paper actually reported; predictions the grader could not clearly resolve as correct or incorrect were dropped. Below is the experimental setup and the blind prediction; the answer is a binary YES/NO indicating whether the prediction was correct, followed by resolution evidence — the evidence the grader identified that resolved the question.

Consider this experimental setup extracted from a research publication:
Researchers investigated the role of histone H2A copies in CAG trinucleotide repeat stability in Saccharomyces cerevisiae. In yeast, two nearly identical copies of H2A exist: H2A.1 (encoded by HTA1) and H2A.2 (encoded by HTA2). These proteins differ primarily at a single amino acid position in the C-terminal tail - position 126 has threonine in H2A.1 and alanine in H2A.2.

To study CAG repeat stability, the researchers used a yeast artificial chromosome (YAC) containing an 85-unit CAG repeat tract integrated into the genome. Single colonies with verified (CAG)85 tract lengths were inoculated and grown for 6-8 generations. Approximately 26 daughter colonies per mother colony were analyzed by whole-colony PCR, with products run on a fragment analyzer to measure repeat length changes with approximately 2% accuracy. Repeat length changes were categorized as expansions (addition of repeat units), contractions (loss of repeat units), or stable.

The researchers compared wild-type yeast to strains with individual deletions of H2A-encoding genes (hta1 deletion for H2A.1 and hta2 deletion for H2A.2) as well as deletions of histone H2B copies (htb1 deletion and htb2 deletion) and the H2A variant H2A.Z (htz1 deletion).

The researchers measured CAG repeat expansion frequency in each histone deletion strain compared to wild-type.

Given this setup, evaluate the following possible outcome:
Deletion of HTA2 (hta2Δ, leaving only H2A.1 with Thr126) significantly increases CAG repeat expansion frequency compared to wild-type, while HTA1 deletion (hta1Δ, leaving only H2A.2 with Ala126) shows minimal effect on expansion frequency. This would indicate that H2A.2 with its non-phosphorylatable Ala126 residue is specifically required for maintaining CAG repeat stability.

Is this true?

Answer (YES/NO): NO